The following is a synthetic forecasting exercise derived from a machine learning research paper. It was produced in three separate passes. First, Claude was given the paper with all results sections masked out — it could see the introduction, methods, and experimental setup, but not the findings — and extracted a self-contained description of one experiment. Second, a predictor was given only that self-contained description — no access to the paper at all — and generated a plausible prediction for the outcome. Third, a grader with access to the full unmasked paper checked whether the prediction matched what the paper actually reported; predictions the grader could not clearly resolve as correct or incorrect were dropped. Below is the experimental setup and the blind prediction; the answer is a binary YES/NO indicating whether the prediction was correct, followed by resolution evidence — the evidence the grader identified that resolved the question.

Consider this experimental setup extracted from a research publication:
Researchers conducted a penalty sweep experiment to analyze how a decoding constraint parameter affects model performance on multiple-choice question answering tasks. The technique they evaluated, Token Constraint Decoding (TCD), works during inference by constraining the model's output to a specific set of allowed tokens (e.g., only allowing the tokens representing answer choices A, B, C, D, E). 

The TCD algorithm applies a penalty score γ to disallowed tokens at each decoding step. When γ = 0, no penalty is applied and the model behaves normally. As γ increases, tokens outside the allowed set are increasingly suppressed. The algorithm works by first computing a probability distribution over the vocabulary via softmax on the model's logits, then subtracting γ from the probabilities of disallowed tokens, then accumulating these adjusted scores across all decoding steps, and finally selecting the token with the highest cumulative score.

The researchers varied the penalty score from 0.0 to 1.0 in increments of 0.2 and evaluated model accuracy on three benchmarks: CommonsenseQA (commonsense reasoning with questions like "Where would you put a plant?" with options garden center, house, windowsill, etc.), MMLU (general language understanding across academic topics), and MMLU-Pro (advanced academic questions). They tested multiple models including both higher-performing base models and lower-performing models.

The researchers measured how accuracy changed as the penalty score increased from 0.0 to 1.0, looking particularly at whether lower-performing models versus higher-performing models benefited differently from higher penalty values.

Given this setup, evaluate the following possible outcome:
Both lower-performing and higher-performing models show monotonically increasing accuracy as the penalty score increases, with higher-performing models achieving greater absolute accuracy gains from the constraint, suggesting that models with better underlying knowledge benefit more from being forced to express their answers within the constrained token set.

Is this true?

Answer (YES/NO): NO